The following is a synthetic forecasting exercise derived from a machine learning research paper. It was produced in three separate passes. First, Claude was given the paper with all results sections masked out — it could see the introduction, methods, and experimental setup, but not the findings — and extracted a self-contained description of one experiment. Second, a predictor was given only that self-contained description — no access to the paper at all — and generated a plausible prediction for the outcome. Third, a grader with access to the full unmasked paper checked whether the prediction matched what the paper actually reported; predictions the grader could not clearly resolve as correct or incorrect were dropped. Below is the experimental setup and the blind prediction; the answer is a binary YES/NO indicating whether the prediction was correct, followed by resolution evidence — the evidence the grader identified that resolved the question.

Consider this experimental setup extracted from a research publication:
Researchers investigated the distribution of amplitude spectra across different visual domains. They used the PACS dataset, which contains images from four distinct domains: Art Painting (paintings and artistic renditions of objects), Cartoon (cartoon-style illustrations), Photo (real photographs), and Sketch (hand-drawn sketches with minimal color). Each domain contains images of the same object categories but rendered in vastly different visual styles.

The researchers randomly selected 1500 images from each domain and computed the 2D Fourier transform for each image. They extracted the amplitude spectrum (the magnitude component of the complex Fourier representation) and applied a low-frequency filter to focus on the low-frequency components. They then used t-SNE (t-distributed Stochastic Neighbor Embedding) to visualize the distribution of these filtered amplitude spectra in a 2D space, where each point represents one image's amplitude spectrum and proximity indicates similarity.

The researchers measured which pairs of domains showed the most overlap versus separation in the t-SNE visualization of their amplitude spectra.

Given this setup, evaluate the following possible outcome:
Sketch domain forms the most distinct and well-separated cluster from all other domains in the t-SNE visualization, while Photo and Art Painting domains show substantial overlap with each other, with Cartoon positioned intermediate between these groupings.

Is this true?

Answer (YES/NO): NO